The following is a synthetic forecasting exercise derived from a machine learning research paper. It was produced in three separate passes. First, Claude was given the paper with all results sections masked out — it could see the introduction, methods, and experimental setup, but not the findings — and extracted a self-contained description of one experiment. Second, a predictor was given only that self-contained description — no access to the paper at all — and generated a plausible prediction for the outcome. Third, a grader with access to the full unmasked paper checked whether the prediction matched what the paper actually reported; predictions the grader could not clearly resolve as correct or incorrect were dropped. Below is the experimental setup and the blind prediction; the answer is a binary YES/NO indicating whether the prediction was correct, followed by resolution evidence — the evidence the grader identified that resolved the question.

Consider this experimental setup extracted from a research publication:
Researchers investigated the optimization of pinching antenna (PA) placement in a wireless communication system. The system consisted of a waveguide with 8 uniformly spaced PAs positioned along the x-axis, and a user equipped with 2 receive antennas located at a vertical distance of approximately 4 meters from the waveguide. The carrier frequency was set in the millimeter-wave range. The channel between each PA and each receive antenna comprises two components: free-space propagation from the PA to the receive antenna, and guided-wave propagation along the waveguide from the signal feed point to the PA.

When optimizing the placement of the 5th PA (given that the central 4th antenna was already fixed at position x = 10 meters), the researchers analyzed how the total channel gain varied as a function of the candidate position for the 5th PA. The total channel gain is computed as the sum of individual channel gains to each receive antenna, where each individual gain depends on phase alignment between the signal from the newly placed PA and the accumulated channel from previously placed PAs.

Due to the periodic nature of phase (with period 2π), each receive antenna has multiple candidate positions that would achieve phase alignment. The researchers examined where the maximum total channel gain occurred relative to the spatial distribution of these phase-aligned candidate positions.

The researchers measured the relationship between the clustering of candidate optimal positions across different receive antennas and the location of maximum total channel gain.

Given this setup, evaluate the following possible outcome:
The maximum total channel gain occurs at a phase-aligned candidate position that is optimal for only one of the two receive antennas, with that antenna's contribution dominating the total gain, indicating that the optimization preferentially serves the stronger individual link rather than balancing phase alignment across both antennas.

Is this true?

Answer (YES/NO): NO